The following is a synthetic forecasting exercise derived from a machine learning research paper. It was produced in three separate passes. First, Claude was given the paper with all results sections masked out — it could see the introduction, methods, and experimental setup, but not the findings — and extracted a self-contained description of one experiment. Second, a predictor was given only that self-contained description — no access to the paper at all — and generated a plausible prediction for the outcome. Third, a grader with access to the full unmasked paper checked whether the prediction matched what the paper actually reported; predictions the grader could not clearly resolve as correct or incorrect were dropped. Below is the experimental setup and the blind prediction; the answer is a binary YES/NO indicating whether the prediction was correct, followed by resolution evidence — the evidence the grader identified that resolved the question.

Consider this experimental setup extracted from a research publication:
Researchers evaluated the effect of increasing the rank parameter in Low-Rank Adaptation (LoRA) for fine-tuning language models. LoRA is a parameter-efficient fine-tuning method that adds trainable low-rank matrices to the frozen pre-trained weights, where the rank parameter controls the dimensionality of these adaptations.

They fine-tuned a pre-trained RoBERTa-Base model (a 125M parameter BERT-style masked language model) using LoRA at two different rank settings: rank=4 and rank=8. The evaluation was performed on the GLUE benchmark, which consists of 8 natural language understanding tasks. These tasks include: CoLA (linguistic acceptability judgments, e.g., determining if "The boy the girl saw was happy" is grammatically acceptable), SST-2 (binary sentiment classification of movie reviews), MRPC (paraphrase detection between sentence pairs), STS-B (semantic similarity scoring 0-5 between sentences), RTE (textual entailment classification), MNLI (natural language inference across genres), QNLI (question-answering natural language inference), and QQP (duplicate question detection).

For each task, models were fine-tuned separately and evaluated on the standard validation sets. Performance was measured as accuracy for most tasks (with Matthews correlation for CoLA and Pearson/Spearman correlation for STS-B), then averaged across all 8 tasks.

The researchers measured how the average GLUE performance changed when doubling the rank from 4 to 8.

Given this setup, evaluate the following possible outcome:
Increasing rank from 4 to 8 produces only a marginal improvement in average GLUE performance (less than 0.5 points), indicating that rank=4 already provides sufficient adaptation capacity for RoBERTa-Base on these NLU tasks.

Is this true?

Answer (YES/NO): YES